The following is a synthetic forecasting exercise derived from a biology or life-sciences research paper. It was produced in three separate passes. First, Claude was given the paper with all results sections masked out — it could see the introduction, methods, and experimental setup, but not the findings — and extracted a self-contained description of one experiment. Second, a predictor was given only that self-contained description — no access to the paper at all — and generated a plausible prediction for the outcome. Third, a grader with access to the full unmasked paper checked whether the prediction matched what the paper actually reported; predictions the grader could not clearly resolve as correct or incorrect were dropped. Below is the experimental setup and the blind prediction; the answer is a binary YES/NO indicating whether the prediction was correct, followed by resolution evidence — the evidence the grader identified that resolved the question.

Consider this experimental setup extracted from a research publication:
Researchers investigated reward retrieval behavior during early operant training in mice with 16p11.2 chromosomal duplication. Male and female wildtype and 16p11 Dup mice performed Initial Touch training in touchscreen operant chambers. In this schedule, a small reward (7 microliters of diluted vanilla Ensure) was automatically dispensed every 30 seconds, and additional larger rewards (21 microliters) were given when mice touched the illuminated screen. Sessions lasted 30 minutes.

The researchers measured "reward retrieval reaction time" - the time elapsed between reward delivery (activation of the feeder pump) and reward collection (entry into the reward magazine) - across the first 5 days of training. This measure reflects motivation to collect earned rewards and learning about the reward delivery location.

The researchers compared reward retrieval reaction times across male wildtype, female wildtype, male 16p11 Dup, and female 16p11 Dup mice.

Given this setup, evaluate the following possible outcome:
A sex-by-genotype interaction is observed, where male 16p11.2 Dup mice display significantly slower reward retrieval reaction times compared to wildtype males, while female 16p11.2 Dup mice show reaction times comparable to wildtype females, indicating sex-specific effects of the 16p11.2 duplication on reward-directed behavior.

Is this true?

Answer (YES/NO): NO